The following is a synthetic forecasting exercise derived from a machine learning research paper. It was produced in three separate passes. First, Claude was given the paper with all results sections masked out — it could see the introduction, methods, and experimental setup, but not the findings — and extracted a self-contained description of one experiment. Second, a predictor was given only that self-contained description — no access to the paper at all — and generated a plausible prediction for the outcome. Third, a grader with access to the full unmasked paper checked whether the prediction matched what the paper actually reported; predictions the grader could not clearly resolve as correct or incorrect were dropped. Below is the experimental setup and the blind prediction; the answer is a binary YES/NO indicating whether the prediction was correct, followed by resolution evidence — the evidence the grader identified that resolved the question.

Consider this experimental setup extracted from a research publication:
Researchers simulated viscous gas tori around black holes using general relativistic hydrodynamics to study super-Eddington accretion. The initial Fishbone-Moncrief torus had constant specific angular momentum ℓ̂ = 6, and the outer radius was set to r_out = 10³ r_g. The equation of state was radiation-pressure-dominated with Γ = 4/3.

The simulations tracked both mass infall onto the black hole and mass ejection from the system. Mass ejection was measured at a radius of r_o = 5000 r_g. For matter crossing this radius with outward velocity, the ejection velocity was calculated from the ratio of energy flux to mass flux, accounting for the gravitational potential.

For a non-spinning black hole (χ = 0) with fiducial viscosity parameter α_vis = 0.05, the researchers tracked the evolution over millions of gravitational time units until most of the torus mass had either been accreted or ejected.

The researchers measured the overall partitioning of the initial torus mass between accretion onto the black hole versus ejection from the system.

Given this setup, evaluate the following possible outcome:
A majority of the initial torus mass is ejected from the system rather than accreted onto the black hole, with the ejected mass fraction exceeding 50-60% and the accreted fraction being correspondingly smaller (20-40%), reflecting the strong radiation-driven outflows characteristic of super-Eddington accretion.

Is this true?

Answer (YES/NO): NO